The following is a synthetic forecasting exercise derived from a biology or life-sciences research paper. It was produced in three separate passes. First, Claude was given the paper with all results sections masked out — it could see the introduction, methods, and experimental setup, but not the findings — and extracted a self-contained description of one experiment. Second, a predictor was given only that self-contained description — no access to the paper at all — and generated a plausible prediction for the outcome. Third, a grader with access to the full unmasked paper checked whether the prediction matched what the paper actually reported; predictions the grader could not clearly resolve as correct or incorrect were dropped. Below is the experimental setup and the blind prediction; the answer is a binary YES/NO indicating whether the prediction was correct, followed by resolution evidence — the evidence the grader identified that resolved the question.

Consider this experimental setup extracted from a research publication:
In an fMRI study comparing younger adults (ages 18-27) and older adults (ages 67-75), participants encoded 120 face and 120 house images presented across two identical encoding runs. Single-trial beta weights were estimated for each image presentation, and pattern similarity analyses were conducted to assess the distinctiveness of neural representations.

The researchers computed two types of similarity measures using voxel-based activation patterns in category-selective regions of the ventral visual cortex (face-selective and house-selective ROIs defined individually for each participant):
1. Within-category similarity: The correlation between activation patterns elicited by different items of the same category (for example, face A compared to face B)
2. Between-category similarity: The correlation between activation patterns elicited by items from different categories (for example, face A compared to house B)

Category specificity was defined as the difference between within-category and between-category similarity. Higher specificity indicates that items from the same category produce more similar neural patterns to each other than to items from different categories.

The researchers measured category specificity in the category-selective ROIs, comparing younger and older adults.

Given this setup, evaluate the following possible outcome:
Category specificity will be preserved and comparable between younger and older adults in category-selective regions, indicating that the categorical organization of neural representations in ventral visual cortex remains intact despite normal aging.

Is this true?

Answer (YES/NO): NO